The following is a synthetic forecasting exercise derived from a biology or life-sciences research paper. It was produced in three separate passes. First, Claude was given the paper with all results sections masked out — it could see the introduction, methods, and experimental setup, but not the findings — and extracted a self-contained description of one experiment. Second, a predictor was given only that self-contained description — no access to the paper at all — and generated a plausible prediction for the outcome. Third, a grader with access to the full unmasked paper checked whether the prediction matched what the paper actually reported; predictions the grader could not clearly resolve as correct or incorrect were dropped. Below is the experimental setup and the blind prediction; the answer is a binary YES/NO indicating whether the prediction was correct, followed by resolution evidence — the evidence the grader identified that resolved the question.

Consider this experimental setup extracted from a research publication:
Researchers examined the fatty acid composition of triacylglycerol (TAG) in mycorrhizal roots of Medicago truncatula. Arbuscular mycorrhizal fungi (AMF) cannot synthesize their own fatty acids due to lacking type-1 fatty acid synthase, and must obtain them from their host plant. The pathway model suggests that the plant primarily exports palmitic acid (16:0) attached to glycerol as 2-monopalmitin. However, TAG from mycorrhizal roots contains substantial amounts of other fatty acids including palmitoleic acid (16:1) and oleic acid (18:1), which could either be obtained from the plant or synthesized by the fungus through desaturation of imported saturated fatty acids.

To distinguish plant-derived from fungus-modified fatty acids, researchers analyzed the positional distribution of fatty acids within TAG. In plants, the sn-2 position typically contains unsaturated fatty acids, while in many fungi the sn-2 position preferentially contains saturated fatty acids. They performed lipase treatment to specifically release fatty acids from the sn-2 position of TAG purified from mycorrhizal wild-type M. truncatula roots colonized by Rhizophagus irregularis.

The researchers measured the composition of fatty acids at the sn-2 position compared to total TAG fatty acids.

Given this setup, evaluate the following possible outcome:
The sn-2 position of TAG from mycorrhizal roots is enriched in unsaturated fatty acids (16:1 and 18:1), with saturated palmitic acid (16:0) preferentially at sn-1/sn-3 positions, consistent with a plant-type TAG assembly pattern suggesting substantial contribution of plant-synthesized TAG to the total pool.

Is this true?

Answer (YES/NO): NO